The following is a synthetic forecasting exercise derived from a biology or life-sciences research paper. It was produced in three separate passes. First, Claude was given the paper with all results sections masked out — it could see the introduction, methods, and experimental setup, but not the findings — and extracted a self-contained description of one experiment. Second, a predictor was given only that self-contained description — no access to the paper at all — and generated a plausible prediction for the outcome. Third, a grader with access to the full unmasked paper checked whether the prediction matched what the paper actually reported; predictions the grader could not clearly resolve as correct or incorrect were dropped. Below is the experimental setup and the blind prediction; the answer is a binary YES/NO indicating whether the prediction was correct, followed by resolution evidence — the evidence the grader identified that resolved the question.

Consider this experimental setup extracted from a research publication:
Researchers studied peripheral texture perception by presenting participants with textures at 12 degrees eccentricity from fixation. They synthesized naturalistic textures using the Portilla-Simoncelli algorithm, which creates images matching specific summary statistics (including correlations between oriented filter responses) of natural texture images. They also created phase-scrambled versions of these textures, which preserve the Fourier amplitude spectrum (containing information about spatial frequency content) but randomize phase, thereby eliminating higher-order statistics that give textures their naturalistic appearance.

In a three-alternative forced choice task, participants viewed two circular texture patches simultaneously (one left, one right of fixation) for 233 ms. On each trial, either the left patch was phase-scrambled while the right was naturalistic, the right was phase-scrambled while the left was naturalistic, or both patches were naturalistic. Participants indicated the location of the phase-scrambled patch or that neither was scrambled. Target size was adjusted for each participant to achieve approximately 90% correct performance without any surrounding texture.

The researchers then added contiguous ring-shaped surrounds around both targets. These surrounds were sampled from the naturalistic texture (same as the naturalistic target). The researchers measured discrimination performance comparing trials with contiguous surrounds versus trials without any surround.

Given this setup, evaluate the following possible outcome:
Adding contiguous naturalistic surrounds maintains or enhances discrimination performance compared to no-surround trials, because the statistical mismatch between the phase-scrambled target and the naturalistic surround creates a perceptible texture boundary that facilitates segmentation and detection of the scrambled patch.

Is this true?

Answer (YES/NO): NO